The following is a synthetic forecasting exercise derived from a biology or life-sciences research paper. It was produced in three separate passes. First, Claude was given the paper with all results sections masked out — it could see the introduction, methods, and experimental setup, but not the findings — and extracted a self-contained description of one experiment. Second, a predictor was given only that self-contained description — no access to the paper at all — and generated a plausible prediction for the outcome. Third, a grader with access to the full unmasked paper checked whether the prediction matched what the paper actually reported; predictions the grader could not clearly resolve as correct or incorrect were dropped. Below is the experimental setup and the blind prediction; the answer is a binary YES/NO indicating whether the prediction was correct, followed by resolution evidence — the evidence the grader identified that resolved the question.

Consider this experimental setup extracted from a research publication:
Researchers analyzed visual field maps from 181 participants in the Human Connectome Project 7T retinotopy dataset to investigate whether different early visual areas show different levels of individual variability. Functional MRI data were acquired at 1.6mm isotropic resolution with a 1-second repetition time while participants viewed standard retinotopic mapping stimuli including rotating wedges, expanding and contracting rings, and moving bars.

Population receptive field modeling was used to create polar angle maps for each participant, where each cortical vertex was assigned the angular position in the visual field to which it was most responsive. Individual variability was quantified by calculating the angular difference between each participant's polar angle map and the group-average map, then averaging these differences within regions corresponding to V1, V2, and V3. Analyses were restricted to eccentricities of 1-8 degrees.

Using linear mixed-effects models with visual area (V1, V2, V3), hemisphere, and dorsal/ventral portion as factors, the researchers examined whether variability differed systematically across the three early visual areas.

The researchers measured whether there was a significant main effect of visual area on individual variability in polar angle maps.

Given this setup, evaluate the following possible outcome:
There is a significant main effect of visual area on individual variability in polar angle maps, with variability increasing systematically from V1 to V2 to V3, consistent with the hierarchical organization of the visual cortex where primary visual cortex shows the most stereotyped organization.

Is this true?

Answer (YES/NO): YES